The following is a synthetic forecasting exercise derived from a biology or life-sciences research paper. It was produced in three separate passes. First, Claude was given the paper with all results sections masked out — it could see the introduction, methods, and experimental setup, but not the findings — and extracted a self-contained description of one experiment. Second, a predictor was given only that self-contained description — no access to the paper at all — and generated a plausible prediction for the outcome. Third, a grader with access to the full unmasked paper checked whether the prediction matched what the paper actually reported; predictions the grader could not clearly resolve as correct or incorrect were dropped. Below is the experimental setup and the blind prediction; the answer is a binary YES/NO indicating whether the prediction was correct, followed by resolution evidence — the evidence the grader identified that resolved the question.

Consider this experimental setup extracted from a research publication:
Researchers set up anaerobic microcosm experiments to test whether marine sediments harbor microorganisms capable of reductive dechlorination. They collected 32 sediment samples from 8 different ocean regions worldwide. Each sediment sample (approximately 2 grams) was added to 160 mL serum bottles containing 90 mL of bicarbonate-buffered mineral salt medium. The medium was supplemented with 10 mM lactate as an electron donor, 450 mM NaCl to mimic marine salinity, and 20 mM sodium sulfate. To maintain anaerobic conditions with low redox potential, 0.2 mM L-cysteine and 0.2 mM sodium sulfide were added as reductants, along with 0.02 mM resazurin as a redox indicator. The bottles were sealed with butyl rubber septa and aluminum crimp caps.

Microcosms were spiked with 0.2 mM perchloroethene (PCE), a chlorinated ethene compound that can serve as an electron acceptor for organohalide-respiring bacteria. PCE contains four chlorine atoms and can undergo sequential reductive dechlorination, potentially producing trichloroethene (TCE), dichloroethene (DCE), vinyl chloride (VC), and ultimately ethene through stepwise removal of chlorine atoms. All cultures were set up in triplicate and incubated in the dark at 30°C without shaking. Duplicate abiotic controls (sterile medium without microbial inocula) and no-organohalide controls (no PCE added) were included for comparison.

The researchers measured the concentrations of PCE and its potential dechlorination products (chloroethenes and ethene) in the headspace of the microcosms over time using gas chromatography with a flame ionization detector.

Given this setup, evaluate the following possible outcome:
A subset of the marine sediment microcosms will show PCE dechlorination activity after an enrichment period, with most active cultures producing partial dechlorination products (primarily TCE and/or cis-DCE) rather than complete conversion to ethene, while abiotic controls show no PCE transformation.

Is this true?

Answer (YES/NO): YES